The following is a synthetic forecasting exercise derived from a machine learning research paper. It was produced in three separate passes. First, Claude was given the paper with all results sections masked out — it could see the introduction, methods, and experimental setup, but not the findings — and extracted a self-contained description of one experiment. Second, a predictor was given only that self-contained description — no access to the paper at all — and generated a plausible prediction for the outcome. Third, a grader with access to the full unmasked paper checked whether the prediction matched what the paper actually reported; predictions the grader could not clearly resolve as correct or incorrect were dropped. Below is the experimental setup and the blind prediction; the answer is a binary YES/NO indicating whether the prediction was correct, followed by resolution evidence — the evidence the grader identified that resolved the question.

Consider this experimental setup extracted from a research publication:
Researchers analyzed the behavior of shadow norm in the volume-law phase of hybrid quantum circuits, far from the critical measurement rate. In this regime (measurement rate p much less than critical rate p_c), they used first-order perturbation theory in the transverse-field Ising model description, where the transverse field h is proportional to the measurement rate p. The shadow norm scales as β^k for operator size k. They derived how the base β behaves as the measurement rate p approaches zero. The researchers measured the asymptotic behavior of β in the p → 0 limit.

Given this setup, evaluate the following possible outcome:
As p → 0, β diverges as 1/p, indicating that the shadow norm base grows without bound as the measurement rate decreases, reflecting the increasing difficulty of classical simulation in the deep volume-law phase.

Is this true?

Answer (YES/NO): YES